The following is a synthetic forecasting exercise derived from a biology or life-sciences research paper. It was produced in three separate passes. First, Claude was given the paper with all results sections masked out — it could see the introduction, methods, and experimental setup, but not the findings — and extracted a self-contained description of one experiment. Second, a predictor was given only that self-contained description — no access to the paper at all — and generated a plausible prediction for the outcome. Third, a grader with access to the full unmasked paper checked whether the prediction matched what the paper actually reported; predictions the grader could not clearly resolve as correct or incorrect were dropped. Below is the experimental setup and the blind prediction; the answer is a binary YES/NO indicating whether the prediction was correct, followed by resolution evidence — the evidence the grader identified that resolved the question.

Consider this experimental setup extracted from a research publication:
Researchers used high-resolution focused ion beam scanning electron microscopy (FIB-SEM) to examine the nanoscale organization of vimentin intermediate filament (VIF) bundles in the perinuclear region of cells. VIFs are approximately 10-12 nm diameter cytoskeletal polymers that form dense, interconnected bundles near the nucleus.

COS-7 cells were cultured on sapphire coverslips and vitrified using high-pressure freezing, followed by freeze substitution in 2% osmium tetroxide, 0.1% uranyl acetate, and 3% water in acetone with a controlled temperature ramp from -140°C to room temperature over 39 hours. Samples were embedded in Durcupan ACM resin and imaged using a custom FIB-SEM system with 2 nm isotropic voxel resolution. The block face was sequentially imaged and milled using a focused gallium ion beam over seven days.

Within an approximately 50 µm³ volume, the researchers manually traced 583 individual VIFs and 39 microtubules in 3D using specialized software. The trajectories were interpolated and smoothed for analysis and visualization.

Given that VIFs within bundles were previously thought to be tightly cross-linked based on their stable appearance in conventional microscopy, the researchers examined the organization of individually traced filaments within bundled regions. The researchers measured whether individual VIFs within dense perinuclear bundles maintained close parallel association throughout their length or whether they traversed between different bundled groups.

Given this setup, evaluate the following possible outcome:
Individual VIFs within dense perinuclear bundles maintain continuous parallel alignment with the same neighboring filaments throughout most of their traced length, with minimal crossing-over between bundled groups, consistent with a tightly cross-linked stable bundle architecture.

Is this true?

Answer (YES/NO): NO